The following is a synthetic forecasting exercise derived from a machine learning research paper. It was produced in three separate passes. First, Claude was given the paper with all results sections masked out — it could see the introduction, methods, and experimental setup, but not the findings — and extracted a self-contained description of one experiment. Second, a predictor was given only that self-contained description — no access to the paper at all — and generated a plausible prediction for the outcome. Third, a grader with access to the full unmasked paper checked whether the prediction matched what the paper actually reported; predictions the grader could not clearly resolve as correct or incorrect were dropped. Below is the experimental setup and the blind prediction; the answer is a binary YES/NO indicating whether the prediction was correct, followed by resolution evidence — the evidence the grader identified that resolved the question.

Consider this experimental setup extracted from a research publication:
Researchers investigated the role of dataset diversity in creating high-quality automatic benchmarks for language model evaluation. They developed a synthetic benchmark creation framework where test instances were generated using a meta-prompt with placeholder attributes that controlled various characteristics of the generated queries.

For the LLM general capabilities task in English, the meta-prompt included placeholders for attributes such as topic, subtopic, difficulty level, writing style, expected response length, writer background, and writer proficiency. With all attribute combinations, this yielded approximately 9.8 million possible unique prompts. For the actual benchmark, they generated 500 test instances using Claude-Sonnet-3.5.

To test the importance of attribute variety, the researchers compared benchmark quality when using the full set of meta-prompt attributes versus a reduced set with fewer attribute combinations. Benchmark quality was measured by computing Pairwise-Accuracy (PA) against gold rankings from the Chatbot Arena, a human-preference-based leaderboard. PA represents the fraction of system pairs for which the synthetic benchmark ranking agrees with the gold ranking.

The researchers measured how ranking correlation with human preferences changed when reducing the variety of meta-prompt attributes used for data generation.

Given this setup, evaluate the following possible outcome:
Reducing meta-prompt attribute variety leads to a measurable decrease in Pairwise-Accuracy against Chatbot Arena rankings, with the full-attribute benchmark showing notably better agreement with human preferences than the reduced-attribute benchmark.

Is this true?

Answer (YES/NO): YES